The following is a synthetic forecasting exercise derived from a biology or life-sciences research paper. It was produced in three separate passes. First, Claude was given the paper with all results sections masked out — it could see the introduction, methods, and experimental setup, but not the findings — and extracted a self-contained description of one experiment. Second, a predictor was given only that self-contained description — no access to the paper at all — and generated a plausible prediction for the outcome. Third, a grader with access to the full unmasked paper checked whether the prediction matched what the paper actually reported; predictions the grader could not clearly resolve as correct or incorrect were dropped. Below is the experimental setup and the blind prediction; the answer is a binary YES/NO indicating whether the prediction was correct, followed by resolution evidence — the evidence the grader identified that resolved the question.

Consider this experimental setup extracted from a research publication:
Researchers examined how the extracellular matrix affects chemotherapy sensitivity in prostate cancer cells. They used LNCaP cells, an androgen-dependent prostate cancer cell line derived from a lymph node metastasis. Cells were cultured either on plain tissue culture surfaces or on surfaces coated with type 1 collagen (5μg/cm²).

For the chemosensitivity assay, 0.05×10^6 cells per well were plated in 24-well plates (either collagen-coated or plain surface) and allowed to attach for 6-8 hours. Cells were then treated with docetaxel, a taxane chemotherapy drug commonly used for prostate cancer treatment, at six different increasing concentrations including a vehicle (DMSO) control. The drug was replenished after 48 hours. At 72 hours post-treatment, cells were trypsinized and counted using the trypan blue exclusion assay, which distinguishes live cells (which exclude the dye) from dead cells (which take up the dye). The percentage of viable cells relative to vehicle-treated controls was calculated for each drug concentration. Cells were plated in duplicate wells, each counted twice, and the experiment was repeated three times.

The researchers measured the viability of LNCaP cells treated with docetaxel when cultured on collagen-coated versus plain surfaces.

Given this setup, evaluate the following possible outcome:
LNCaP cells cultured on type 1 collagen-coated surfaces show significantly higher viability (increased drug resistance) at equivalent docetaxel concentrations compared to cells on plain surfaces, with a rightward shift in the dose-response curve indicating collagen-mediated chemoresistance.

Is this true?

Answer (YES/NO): YES